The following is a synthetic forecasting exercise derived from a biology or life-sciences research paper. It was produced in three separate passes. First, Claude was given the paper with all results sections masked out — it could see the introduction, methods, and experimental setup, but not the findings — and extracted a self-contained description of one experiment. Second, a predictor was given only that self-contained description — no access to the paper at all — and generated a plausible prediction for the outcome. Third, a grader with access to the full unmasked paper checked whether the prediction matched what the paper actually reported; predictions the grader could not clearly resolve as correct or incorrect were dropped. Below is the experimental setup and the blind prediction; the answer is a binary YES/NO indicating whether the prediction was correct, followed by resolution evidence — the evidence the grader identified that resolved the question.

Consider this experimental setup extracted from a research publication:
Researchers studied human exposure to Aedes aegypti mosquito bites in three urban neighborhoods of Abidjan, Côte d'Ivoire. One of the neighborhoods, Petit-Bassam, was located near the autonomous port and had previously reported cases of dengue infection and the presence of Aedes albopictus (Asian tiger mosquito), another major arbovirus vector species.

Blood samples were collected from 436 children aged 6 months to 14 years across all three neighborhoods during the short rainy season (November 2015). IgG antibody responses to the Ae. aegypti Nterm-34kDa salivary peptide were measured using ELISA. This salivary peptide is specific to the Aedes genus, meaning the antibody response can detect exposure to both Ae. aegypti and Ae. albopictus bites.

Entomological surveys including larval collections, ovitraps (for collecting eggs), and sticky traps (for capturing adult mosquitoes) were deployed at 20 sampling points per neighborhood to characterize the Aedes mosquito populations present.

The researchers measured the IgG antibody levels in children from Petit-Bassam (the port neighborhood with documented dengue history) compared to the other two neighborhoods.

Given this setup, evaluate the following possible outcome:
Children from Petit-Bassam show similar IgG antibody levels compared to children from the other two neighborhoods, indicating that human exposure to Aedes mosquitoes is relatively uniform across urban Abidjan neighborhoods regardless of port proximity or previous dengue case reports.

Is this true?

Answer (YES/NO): NO